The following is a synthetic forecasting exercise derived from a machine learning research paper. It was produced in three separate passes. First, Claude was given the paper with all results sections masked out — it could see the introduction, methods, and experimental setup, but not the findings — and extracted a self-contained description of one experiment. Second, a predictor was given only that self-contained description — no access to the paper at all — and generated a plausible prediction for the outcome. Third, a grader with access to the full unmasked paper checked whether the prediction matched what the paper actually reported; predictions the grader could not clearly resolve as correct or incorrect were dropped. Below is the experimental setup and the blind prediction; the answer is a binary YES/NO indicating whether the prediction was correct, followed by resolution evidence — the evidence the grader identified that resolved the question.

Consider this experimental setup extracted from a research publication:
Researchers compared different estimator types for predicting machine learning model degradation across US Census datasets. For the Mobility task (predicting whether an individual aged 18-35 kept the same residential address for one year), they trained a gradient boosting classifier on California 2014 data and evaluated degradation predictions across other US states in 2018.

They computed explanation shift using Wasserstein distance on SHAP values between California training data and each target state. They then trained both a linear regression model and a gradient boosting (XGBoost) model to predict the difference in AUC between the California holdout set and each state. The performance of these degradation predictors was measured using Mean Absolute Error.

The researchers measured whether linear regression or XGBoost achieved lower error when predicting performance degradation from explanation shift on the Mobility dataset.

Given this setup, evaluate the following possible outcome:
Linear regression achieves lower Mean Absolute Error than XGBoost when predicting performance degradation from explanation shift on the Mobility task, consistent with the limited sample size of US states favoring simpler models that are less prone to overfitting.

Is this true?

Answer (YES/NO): NO